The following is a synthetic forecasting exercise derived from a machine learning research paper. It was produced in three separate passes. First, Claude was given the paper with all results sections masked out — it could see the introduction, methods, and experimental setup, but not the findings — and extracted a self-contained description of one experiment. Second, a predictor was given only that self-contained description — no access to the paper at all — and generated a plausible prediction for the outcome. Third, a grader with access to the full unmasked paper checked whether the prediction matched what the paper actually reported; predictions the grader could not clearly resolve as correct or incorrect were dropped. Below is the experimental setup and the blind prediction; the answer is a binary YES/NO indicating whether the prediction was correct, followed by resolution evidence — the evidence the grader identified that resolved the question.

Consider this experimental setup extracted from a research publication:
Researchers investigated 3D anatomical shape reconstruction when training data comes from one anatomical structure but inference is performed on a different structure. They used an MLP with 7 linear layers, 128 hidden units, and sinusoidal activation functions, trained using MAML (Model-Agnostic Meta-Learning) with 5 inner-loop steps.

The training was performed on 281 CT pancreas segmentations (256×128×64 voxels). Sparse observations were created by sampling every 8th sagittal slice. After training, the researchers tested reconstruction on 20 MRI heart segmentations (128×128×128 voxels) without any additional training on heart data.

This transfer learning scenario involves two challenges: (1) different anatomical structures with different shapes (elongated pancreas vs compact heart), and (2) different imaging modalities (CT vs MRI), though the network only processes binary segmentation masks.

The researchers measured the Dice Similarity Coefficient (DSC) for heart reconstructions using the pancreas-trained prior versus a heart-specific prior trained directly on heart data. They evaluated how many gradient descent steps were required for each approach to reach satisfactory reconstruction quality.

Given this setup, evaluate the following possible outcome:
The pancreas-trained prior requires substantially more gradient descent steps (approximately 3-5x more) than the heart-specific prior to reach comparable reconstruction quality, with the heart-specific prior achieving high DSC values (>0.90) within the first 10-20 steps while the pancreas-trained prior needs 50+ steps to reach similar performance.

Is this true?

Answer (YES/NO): NO